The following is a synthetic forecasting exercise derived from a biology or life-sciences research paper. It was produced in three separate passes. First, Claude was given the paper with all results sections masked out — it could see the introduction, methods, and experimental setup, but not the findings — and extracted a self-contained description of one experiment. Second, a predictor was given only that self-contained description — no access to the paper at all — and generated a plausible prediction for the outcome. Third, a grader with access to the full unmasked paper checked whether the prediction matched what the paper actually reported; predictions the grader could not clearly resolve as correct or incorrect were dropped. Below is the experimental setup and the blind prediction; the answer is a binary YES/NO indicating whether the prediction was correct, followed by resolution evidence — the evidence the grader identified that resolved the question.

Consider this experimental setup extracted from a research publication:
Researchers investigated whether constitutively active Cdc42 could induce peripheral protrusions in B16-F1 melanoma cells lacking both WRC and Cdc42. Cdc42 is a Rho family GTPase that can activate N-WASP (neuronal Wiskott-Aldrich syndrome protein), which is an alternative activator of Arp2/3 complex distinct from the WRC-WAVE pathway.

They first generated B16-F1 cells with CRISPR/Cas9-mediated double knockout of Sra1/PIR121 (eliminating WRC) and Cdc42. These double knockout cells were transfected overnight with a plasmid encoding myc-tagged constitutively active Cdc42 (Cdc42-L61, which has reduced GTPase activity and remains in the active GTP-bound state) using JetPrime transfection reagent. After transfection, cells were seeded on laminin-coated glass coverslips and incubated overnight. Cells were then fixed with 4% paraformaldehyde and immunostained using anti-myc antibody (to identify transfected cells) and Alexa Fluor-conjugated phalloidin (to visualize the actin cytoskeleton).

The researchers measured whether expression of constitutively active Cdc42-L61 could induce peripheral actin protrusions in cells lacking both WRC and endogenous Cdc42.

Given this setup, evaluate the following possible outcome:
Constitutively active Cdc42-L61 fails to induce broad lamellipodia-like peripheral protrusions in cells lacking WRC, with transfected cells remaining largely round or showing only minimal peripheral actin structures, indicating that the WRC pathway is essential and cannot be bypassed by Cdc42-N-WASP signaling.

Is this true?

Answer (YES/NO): NO